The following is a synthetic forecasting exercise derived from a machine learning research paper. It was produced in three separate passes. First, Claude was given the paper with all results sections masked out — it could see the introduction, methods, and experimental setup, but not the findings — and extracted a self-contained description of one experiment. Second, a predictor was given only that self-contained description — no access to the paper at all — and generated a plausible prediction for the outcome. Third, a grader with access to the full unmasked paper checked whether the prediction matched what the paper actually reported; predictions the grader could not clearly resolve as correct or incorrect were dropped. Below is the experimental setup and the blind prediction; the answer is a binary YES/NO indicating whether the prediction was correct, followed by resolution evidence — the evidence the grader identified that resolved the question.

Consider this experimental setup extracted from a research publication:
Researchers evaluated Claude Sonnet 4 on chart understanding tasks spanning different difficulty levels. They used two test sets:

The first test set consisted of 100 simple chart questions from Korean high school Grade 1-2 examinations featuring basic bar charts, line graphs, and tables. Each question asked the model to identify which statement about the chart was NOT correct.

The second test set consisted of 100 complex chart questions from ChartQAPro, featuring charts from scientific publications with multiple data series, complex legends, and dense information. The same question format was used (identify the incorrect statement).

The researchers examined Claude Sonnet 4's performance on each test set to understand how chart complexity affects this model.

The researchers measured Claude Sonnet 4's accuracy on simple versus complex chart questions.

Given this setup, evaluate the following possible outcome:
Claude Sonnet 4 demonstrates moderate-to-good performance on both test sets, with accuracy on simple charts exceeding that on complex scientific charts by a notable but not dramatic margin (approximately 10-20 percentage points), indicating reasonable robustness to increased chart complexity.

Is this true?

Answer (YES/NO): NO